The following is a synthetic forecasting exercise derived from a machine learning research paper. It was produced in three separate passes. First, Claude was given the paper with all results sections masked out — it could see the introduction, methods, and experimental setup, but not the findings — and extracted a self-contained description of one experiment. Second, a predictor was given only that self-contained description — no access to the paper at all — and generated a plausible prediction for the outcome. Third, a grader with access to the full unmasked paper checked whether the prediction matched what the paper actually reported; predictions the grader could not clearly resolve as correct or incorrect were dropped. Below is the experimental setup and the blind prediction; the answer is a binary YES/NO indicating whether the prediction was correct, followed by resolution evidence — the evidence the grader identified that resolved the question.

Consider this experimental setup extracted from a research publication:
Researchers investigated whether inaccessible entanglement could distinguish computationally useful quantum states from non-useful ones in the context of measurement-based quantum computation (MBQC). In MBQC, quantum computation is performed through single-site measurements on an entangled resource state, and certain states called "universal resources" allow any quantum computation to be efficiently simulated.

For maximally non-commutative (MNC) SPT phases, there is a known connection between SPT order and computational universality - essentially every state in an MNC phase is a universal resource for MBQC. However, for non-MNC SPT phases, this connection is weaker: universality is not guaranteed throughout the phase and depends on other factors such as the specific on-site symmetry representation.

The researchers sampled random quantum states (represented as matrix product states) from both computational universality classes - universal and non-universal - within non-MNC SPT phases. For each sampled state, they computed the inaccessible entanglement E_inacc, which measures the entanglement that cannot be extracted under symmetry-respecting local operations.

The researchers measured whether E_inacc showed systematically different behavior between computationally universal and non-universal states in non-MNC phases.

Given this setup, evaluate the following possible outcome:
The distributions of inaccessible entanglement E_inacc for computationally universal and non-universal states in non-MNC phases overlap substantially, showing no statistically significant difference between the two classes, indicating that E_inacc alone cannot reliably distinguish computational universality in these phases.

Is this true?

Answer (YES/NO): YES